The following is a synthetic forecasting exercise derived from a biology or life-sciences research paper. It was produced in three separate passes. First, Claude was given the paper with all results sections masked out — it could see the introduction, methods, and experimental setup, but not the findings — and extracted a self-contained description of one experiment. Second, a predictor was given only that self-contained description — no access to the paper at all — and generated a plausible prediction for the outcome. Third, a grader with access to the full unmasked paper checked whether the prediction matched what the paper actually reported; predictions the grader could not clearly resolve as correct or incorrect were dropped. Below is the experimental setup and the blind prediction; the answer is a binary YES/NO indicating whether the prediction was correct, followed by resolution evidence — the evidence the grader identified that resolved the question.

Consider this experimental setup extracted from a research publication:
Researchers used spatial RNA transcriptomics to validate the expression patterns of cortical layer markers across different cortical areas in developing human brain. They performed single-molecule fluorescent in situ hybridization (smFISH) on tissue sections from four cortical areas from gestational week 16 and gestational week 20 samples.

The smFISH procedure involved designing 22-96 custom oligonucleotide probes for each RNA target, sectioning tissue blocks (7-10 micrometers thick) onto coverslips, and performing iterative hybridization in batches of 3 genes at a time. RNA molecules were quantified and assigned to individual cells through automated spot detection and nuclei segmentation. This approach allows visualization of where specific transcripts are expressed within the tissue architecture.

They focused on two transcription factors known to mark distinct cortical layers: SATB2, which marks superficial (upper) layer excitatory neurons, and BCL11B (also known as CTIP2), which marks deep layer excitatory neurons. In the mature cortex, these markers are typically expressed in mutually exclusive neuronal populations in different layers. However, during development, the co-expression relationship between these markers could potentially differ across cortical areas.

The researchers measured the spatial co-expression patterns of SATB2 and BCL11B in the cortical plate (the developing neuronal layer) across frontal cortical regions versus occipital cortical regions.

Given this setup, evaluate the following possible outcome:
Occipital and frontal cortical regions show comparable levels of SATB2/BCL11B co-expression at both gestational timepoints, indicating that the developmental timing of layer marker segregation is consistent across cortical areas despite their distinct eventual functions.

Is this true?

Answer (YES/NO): NO